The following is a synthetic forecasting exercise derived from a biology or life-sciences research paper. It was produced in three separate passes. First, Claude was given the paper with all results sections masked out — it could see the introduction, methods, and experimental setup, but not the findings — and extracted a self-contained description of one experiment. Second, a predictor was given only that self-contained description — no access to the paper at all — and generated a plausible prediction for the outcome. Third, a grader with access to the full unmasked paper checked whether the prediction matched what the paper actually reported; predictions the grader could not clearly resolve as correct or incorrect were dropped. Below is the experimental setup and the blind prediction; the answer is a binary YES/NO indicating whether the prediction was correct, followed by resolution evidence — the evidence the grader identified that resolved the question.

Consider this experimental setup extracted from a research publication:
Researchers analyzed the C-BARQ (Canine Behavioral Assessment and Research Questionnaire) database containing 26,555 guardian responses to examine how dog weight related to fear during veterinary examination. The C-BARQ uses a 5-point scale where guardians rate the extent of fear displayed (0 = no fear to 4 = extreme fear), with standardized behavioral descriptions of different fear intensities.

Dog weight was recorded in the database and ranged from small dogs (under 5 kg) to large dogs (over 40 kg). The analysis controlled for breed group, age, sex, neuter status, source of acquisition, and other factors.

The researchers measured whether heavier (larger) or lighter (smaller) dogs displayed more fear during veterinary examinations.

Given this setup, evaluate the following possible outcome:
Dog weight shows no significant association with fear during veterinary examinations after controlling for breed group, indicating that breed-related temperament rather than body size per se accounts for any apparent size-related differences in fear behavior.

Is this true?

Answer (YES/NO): NO